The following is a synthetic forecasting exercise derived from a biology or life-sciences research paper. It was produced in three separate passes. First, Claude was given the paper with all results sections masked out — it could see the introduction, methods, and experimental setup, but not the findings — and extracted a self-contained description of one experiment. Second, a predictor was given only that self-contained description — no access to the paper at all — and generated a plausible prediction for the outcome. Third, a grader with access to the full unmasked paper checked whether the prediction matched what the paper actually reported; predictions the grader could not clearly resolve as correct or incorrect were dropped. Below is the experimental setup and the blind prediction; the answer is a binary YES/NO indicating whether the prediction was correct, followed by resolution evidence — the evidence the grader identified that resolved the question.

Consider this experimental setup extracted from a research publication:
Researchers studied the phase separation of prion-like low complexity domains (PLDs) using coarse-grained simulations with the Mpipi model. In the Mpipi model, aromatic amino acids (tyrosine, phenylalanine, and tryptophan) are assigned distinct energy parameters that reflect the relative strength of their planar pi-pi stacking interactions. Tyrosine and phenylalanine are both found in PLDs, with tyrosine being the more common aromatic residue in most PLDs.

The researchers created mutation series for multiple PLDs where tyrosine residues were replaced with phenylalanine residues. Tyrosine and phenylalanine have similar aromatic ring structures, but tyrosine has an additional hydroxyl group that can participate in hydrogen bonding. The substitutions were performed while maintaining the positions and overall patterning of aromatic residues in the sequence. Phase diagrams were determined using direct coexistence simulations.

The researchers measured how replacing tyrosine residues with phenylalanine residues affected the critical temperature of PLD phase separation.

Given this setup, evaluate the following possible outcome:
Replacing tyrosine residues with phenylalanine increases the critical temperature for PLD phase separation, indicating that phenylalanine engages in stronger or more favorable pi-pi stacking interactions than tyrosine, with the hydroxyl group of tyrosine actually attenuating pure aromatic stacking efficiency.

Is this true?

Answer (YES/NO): NO